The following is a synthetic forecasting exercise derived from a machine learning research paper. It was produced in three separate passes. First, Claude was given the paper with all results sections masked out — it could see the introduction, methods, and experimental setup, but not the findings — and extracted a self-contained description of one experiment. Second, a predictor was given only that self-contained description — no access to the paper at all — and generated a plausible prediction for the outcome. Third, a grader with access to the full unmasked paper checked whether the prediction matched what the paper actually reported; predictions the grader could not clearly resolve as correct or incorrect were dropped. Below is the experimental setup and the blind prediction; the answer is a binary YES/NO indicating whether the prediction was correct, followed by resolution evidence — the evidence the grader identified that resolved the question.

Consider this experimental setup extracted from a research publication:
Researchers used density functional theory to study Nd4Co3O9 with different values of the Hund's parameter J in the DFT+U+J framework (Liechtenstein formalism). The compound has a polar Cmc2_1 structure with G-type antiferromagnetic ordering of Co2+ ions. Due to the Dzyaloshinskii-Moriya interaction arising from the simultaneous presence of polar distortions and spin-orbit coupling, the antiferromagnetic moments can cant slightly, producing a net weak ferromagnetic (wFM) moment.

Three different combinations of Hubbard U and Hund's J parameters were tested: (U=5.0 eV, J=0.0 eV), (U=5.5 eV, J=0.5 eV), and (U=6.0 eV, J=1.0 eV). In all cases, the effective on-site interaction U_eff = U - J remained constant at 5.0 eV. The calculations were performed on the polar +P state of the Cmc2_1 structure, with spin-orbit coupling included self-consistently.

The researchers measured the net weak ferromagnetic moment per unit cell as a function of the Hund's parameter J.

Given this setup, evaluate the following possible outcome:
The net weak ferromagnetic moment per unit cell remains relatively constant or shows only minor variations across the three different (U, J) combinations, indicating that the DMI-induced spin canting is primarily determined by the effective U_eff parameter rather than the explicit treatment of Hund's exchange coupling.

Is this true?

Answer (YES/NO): NO